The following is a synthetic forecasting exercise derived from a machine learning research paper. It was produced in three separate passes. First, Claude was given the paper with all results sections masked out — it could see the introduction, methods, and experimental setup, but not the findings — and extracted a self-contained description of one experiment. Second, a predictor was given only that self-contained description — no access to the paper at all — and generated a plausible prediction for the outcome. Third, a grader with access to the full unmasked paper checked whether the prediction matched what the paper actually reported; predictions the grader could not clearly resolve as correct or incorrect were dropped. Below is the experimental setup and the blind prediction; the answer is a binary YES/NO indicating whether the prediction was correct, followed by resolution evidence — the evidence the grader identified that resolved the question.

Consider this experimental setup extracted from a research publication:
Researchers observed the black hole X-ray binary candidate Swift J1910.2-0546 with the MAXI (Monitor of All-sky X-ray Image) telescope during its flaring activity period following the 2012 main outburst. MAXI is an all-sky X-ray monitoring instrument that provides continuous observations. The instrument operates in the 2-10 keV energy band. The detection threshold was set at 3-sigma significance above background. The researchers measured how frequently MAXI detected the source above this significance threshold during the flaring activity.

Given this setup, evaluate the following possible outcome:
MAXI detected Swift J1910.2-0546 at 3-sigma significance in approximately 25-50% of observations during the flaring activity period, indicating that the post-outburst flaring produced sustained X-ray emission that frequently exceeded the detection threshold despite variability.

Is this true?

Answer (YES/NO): NO